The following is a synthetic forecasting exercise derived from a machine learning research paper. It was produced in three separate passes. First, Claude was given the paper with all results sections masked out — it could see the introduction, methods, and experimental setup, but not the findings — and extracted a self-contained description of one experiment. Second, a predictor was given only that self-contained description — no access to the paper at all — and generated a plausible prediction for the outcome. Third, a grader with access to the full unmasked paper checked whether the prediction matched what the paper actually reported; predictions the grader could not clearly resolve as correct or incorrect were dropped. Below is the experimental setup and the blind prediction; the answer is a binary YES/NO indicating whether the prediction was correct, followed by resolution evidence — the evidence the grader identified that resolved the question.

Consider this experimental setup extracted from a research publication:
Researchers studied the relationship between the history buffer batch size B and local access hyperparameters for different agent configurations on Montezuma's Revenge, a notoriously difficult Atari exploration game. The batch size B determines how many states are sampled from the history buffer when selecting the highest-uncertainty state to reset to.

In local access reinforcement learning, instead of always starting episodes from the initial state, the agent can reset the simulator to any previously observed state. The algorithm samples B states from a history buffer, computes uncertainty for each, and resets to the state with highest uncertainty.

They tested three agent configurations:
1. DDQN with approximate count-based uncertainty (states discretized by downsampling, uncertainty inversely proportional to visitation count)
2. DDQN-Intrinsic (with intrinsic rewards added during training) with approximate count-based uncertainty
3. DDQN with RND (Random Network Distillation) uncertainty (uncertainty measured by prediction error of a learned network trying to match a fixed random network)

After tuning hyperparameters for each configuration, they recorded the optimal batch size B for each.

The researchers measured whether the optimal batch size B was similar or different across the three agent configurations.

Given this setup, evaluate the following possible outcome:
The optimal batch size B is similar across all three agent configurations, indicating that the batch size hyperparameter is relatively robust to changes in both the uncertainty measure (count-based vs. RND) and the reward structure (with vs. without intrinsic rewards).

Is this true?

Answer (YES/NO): NO